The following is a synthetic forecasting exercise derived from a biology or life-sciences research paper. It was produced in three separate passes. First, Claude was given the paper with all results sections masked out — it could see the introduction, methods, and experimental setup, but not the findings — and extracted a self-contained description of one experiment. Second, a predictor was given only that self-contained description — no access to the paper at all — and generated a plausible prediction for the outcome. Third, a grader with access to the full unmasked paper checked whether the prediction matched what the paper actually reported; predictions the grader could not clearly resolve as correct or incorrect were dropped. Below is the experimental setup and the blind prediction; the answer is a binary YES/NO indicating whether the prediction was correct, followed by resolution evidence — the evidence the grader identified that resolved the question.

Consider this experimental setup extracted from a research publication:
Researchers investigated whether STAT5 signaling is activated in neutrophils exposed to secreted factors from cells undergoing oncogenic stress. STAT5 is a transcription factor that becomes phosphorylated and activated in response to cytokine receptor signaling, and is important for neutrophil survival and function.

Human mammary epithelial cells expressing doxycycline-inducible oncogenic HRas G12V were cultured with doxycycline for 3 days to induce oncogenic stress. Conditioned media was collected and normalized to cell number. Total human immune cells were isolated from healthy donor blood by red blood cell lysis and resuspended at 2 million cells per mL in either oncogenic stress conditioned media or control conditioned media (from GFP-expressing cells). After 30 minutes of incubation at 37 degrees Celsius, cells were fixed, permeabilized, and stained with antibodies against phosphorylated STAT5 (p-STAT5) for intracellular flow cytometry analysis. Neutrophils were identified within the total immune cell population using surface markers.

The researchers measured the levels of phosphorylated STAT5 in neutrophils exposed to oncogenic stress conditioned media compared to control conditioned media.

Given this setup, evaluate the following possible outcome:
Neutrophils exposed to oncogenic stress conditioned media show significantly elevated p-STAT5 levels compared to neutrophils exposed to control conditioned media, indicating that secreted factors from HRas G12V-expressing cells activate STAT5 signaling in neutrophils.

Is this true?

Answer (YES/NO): YES